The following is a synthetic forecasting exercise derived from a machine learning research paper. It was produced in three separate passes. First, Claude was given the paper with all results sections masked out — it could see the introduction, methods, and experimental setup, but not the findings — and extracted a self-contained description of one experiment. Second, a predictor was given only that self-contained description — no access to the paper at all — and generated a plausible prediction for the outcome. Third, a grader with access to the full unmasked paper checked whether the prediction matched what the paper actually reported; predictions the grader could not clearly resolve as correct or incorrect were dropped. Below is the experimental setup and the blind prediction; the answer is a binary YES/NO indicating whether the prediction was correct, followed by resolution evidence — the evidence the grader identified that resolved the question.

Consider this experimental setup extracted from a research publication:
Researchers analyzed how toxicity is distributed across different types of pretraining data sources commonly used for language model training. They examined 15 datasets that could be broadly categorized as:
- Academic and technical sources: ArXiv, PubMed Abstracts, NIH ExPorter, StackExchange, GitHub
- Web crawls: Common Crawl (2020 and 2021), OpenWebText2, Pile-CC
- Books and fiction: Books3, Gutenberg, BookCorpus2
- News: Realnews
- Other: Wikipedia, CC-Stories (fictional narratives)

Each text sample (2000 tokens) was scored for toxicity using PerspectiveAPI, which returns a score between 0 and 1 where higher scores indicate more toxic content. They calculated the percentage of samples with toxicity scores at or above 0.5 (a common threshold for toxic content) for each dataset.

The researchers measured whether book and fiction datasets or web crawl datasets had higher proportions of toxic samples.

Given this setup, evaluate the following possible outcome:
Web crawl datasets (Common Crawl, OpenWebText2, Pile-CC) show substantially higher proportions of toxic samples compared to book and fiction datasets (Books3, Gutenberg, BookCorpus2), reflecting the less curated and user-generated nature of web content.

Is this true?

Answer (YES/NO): NO